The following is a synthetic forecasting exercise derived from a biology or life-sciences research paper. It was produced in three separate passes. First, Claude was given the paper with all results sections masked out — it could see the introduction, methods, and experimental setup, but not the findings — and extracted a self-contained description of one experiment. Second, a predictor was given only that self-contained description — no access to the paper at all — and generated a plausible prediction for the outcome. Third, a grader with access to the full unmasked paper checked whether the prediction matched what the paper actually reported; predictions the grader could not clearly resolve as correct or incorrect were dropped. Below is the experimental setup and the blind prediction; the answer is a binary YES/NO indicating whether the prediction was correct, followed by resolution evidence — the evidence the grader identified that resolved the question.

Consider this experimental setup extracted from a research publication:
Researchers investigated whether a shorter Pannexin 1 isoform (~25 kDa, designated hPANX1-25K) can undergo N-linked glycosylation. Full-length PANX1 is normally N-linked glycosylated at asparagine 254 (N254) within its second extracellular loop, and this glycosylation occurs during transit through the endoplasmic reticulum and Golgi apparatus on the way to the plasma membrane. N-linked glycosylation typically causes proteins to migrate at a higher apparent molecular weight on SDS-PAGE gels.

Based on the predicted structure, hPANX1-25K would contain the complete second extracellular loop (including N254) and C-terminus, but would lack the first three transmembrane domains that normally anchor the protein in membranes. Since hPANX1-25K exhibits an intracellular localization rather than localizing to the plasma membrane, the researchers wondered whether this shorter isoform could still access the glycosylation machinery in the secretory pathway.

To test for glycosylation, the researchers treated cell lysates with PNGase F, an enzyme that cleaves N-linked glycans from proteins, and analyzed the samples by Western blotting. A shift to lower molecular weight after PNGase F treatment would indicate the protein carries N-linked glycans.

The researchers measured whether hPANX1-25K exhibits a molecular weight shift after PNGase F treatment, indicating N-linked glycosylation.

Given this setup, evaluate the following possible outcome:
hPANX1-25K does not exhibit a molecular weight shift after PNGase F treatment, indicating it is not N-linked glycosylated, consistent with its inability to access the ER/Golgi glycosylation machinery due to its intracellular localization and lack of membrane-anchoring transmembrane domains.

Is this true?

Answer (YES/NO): NO